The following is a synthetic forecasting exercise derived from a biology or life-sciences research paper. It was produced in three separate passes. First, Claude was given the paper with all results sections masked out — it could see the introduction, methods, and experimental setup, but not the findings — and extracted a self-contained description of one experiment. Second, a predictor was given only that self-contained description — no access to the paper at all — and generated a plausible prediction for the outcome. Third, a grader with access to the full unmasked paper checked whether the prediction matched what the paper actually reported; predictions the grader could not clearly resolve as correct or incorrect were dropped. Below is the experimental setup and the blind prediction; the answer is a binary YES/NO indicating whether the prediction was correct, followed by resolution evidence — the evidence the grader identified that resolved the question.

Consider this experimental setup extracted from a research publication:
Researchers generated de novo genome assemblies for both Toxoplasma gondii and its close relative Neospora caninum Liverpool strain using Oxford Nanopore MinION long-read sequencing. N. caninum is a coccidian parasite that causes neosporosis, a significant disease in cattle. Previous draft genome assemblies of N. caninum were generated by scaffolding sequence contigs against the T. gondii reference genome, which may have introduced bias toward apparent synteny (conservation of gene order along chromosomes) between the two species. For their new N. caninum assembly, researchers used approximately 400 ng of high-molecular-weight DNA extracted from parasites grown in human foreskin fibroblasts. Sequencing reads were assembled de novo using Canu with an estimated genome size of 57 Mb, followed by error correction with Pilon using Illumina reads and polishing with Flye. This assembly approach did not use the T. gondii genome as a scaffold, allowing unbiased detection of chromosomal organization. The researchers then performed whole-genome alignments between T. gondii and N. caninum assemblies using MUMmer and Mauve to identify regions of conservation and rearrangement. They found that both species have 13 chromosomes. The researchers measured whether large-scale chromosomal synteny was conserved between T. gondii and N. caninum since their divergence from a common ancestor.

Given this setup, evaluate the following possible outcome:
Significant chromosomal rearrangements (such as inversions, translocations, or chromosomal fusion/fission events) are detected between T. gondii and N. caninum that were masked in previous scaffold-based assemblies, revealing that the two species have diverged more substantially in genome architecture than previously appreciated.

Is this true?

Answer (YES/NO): YES